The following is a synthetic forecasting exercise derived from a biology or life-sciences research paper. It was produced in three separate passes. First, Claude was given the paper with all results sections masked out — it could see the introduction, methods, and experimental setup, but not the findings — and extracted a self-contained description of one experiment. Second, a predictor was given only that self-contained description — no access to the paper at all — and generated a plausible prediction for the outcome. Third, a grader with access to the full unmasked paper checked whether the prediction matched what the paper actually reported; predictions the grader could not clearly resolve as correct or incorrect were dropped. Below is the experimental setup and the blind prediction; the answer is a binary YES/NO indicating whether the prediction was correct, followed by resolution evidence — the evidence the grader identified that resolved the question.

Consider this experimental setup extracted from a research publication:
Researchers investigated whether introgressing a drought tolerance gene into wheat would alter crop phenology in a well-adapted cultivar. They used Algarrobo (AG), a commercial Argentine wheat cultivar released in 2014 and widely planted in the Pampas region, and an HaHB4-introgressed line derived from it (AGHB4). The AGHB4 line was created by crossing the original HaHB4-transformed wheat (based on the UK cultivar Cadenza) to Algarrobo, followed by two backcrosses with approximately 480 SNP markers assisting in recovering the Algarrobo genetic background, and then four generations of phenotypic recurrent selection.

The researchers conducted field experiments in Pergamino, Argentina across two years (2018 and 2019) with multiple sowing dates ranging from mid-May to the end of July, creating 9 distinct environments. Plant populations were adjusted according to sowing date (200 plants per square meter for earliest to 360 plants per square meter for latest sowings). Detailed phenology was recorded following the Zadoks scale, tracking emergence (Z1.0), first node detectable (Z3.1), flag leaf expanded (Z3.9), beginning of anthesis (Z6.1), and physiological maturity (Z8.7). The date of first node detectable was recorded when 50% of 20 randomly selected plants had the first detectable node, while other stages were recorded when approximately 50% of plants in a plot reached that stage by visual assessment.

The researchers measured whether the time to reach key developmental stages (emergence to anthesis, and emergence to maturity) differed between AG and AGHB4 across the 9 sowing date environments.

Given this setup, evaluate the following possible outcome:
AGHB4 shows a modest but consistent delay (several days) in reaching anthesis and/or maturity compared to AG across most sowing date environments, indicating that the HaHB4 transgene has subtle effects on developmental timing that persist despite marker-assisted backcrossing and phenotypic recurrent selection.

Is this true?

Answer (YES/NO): NO